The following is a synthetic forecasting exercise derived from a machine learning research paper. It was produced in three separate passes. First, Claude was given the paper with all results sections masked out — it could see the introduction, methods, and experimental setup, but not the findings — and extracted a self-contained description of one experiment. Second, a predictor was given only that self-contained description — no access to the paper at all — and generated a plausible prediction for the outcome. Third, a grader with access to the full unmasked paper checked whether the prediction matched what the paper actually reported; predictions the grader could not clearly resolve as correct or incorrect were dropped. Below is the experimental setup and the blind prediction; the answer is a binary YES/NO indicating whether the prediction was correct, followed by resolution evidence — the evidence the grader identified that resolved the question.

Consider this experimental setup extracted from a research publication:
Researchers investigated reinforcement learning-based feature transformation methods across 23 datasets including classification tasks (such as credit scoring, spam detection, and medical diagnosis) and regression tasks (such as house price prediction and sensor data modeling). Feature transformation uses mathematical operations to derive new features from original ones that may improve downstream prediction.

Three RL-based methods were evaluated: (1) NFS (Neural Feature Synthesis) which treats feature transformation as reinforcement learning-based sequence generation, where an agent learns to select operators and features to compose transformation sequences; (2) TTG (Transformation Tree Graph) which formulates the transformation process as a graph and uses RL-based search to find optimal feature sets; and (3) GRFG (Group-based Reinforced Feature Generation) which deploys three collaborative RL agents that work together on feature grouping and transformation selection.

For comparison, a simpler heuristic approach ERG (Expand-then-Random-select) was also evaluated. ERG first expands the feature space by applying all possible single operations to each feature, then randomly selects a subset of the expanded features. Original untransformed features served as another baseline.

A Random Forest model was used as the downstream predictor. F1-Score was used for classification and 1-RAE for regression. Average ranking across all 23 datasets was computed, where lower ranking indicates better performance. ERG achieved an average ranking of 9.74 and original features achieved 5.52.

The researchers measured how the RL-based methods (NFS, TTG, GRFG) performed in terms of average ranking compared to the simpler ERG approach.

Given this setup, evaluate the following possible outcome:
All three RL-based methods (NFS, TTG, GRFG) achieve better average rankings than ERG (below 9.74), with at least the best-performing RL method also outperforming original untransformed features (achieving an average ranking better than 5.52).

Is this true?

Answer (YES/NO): NO